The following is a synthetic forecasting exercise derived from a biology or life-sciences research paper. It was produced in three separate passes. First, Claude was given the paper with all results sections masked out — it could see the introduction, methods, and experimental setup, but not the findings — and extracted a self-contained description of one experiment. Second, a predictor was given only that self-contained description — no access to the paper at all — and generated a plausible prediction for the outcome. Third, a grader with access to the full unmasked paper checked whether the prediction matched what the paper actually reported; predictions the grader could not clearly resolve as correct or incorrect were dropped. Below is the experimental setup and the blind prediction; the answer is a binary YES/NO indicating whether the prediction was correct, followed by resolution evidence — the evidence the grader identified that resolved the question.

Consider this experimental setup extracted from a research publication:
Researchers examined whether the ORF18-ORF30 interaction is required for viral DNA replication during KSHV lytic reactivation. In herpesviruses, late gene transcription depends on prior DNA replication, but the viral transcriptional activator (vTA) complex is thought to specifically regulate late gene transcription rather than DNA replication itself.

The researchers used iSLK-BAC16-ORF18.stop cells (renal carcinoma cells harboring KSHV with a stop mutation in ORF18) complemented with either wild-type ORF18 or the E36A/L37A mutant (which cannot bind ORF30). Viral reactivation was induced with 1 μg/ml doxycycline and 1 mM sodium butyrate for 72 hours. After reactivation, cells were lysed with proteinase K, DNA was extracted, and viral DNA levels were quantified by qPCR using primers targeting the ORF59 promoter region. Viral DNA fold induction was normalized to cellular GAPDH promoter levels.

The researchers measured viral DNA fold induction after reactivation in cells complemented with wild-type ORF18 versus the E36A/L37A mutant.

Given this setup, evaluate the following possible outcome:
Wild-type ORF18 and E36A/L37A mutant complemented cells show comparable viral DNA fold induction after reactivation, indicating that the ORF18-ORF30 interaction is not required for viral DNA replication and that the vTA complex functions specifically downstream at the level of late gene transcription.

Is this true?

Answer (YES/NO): YES